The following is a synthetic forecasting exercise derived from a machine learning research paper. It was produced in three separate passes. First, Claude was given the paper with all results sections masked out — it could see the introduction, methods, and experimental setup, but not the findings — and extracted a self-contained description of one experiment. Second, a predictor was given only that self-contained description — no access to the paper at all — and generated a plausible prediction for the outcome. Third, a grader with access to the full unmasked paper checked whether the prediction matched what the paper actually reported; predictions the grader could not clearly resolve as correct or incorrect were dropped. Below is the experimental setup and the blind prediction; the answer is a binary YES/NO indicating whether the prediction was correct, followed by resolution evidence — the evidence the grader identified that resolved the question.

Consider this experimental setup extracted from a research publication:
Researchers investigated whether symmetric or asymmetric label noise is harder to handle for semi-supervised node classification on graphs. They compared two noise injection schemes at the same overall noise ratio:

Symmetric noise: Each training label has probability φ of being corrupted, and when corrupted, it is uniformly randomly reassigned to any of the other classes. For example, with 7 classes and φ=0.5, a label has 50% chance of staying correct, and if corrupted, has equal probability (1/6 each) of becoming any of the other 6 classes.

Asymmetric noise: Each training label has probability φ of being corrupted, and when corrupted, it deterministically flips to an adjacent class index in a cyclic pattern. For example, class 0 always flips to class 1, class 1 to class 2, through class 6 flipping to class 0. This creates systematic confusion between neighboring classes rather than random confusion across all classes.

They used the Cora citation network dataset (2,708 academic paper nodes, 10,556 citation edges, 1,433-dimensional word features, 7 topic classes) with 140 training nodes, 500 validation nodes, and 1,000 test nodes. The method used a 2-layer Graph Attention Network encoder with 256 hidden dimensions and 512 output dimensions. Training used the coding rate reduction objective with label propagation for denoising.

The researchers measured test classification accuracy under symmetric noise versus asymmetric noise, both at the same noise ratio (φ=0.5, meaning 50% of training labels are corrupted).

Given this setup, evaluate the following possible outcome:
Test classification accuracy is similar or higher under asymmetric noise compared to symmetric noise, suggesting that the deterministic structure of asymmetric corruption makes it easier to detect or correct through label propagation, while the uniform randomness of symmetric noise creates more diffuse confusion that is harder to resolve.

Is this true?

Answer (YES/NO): NO